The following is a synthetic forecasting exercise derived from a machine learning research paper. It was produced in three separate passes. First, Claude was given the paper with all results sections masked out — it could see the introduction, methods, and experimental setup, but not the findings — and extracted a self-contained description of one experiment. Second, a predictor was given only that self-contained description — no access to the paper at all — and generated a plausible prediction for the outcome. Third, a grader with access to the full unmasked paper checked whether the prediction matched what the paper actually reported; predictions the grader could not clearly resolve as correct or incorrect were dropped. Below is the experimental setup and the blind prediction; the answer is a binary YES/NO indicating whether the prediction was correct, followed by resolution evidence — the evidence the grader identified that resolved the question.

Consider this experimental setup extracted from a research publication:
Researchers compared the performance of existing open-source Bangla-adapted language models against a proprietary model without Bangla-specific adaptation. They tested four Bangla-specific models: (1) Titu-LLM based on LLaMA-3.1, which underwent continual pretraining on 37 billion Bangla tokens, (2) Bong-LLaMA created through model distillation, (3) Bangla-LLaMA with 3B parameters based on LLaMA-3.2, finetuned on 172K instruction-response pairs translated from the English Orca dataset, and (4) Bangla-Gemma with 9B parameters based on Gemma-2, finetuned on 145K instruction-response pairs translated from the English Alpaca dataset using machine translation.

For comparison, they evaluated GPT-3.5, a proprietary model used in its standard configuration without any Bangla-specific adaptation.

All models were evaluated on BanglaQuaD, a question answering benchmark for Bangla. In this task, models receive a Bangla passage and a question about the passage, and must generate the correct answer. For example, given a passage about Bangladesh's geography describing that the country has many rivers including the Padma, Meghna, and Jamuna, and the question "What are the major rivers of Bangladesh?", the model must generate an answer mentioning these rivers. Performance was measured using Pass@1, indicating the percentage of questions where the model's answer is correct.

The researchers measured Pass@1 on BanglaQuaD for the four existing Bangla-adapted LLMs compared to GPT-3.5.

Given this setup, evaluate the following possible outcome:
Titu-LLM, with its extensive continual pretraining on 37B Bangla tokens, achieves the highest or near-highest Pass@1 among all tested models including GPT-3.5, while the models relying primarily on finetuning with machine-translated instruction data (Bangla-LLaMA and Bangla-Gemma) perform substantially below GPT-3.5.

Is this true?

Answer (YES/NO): NO